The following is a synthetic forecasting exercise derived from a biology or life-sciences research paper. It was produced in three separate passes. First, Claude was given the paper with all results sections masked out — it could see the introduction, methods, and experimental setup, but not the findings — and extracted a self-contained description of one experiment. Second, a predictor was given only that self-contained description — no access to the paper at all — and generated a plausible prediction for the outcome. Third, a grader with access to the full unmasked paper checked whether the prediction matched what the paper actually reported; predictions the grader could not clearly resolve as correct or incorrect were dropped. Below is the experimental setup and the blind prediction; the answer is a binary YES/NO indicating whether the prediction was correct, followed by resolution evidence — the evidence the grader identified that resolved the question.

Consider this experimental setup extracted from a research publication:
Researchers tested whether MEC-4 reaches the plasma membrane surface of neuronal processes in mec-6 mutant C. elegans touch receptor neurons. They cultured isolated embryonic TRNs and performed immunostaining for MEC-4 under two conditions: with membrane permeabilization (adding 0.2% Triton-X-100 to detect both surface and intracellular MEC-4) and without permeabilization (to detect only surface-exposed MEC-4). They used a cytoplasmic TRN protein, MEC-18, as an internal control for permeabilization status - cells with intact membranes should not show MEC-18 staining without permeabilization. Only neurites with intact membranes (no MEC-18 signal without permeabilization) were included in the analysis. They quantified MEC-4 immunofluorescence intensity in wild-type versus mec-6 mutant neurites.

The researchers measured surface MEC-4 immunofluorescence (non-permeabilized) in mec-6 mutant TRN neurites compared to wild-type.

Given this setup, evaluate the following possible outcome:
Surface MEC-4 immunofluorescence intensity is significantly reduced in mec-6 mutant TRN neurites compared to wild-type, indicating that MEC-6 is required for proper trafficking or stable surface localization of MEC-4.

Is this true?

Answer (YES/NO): YES